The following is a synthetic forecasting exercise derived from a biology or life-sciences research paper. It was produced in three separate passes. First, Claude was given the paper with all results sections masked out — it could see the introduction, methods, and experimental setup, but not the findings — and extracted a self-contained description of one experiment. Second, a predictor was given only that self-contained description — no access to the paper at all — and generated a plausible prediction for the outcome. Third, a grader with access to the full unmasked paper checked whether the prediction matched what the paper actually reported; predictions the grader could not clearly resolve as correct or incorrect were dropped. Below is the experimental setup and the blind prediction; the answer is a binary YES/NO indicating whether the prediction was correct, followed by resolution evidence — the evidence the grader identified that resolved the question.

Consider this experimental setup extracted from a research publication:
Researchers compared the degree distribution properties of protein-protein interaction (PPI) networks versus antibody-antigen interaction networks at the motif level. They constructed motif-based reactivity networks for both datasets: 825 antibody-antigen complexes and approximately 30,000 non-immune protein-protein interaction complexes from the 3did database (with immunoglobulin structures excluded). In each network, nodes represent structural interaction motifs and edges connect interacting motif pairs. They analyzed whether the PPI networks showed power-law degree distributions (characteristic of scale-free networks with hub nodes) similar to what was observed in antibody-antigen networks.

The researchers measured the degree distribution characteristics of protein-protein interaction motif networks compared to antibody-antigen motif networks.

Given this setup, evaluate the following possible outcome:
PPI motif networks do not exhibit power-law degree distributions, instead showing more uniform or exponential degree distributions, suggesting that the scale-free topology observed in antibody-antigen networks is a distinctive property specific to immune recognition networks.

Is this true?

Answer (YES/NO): YES